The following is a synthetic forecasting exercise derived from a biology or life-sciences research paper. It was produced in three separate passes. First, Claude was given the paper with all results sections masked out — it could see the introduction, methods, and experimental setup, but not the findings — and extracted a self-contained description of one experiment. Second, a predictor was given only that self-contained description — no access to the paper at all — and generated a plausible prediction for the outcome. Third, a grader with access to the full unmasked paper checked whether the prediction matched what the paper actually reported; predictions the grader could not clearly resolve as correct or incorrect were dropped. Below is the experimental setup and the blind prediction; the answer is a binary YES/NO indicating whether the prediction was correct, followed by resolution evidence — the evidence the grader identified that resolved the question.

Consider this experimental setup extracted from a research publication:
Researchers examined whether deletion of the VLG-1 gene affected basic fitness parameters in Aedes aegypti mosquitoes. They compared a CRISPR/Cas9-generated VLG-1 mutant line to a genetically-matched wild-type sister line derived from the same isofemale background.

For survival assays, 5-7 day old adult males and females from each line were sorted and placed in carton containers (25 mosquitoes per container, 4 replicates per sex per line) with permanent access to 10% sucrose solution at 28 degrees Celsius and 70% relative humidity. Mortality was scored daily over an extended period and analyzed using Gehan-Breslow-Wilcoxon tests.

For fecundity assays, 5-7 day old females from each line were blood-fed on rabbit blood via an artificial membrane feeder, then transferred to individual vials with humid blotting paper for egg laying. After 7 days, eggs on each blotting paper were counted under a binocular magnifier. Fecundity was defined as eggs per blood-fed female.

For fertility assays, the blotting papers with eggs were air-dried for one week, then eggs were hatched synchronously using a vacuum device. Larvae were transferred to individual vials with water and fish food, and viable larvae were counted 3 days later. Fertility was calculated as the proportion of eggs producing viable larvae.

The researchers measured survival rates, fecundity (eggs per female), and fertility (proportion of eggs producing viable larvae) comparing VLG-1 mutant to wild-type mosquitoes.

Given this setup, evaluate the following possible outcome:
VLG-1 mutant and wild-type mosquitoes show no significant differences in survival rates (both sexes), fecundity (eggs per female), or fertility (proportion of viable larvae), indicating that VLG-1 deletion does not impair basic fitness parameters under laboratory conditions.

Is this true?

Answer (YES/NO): NO